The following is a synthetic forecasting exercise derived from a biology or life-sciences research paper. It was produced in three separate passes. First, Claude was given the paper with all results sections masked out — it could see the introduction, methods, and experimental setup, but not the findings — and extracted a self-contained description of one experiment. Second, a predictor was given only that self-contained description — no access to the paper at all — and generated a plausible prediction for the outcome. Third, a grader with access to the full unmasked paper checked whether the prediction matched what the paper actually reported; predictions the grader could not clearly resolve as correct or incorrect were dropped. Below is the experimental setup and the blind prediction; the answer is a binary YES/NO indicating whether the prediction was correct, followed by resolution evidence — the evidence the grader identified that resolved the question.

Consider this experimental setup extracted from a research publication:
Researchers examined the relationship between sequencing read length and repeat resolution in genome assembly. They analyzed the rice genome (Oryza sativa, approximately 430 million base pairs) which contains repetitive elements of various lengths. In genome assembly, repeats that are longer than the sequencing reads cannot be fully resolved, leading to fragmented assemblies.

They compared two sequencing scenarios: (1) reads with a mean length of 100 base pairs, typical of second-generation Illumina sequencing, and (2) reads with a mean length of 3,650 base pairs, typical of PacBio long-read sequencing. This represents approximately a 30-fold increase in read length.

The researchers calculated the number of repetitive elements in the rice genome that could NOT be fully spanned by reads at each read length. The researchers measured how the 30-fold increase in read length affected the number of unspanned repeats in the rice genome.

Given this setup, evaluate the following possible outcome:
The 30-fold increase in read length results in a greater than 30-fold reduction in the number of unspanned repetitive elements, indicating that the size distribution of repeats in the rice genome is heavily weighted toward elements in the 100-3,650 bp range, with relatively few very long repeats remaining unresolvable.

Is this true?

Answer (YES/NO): YES